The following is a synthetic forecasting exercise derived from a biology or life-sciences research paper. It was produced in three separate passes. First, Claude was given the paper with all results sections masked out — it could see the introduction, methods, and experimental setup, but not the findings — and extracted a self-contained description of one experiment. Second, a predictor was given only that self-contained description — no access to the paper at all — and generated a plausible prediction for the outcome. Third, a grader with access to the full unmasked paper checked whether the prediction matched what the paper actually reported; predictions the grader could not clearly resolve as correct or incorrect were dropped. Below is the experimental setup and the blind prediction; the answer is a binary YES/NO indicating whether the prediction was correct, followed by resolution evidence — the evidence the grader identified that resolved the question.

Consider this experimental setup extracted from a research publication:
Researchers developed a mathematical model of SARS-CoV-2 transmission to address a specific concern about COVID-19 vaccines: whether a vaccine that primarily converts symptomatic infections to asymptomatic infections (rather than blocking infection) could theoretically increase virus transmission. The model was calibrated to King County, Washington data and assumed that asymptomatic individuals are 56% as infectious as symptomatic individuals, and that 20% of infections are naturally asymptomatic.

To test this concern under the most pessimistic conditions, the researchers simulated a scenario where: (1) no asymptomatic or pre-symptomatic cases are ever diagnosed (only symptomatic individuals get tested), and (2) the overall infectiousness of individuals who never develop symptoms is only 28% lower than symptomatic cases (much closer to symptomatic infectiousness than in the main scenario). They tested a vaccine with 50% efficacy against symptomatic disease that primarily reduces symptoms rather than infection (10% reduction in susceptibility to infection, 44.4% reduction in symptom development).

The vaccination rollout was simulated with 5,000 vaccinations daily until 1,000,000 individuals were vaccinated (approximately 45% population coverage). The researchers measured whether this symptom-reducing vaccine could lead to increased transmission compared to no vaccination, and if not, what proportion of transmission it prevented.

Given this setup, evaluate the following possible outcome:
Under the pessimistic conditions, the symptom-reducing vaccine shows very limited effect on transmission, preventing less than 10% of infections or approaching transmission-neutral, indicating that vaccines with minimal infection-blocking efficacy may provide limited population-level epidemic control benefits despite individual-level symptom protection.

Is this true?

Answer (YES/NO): YES